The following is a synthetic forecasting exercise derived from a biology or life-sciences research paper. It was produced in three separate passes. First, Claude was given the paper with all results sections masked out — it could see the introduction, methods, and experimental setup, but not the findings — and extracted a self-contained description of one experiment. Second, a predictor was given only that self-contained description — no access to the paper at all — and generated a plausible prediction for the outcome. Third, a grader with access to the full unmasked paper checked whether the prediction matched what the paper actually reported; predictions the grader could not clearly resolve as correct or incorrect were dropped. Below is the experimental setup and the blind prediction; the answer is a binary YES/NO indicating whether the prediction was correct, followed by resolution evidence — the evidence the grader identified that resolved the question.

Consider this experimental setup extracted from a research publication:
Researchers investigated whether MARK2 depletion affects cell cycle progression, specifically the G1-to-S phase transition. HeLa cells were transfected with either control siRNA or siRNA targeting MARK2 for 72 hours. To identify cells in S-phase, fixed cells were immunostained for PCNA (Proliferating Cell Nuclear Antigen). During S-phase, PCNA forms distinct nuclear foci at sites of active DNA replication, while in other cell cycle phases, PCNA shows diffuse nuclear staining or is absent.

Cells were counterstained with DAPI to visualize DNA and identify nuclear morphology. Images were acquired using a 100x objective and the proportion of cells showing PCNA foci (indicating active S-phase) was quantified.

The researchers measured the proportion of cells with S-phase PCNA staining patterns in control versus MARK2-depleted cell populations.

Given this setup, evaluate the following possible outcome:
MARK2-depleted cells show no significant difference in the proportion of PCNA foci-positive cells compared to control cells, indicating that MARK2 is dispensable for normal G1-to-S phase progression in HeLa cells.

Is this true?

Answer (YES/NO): NO